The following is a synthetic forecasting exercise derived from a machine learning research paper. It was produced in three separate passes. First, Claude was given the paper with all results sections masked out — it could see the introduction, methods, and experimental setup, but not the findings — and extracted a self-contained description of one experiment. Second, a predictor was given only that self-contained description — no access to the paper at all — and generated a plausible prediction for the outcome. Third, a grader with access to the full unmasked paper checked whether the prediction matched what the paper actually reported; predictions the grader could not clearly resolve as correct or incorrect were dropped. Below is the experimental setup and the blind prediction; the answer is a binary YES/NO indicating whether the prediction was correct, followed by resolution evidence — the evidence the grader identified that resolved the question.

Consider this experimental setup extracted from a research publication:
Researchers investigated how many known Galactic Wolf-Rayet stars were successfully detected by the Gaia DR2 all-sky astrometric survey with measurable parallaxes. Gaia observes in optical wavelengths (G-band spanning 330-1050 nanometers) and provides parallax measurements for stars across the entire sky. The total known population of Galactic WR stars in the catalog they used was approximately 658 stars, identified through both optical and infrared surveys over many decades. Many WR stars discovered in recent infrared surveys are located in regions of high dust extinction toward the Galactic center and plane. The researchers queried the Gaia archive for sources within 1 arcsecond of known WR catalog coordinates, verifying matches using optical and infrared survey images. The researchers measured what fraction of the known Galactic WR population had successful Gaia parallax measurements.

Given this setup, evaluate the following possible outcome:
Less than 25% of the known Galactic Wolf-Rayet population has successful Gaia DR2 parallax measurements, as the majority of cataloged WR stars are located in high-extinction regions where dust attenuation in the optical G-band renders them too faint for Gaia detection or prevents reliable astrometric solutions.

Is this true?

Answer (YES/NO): NO